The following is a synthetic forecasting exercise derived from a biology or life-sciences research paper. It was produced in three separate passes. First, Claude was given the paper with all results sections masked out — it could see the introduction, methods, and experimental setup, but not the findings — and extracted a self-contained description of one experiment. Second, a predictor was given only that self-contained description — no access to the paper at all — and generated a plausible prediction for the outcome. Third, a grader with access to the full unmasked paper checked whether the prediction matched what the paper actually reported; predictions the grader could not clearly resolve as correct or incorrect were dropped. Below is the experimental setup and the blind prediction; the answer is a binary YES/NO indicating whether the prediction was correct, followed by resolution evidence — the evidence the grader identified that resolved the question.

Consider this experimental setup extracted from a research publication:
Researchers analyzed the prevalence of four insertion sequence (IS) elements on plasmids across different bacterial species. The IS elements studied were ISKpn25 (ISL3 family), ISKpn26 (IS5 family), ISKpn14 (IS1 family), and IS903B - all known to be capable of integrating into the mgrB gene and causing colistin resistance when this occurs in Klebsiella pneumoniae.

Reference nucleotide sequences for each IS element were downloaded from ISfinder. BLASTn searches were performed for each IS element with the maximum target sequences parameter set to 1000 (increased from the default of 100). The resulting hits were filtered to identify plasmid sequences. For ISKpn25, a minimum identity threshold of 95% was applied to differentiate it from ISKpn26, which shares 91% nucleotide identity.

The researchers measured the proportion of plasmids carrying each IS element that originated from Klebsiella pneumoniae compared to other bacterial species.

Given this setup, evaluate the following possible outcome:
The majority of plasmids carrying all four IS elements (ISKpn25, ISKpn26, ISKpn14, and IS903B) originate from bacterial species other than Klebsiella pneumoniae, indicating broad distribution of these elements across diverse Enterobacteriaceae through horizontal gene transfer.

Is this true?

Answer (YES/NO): NO